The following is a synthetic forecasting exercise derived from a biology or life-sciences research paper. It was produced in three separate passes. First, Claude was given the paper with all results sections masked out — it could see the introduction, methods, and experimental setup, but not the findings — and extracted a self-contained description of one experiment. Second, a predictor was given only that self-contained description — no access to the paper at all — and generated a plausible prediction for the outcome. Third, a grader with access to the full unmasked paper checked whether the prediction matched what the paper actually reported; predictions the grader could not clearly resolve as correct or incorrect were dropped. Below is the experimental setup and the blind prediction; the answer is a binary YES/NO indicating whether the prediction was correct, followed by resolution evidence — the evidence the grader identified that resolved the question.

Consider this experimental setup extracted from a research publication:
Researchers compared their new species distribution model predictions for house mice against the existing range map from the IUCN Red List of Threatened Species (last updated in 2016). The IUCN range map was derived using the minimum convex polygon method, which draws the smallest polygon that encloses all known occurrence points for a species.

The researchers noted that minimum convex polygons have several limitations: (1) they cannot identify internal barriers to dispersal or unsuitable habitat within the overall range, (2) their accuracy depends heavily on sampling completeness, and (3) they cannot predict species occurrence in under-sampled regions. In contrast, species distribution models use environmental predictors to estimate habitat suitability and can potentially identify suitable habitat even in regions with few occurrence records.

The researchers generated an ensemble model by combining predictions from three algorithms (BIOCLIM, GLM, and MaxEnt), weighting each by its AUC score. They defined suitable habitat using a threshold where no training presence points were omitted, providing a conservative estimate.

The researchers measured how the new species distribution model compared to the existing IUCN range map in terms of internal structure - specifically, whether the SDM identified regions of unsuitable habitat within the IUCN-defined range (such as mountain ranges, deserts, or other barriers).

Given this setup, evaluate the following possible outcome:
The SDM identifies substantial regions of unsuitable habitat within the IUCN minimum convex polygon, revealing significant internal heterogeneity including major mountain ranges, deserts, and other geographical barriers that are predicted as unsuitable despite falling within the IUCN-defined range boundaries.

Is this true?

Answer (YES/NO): YES